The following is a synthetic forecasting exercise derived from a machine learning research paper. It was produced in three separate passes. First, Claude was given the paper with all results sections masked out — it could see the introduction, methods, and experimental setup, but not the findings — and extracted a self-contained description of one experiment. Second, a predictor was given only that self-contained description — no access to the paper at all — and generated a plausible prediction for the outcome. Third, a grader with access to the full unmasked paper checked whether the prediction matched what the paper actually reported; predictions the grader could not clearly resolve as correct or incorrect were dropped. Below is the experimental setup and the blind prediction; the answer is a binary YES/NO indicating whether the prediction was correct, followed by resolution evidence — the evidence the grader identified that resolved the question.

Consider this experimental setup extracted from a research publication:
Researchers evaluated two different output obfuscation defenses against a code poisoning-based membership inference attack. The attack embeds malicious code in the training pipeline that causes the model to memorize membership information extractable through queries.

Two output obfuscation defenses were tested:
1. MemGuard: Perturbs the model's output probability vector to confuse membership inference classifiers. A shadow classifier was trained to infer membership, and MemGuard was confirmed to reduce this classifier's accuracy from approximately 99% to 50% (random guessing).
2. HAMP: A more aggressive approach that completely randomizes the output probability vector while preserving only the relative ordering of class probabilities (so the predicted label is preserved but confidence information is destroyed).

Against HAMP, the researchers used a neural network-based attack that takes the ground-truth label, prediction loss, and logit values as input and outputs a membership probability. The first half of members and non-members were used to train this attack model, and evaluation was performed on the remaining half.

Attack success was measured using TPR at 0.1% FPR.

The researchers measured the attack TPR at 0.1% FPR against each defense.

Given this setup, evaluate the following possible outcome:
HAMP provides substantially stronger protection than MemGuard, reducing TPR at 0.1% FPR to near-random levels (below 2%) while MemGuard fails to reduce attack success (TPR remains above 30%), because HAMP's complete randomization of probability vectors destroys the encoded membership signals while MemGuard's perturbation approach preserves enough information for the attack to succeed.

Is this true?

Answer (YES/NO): NO